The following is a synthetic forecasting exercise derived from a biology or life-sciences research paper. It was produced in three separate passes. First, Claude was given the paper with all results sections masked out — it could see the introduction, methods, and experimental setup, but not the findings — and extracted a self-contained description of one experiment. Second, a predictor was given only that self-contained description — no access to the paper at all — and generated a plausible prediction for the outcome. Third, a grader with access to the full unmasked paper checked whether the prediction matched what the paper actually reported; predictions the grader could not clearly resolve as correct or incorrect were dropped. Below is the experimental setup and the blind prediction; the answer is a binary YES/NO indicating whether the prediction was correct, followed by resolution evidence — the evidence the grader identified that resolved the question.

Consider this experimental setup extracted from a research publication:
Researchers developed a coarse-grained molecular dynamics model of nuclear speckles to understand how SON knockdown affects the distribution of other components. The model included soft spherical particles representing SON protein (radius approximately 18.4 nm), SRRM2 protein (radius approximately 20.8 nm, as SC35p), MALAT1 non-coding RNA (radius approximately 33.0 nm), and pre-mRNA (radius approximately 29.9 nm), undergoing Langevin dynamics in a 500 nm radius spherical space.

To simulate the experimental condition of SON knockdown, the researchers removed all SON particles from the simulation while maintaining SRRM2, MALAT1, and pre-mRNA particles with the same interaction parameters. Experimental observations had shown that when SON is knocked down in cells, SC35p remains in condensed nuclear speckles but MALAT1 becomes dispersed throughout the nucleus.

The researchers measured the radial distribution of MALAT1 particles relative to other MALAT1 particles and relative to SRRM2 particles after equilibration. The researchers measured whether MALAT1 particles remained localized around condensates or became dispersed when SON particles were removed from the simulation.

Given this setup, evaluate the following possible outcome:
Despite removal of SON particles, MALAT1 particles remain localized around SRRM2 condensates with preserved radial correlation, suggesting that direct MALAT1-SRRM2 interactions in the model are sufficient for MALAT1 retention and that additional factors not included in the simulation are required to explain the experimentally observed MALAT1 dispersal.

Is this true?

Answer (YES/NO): NO